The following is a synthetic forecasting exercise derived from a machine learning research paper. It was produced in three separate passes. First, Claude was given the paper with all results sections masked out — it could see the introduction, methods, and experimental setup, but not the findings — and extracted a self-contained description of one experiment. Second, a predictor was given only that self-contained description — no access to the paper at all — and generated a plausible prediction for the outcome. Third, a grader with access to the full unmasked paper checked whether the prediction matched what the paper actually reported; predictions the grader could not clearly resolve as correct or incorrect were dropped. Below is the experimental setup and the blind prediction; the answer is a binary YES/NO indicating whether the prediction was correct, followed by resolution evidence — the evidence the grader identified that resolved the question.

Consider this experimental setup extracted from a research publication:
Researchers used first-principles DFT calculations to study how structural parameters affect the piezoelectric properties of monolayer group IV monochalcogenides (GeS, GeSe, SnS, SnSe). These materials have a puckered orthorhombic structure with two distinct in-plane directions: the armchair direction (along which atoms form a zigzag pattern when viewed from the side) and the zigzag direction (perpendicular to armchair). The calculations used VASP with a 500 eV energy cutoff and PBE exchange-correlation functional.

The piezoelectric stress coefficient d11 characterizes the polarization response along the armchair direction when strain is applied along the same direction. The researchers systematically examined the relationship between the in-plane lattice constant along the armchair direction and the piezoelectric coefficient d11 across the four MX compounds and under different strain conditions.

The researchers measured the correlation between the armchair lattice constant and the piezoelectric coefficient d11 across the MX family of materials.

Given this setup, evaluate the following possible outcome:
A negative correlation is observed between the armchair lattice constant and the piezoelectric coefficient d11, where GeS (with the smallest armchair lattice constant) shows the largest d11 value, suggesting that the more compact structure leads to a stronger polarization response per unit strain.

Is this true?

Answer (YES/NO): NO